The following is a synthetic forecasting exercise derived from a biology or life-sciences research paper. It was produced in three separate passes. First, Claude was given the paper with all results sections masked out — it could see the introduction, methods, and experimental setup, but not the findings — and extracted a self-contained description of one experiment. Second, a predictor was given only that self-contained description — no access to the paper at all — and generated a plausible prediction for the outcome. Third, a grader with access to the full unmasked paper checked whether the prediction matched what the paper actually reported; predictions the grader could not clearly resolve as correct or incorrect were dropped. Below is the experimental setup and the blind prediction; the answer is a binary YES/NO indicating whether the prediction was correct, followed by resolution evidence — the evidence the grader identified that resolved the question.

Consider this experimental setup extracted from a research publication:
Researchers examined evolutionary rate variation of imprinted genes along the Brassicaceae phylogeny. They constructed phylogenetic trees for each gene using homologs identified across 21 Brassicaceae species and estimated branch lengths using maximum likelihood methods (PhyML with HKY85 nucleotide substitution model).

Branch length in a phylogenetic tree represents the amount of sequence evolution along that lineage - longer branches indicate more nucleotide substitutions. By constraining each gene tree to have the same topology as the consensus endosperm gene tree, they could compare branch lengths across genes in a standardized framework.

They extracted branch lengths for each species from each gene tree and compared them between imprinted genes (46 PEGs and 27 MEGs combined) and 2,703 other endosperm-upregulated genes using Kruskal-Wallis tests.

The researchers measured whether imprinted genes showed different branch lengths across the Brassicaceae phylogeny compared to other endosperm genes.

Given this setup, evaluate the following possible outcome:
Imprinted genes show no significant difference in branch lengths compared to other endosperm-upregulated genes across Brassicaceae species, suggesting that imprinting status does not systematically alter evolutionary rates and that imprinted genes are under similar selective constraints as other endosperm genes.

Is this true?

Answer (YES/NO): NO